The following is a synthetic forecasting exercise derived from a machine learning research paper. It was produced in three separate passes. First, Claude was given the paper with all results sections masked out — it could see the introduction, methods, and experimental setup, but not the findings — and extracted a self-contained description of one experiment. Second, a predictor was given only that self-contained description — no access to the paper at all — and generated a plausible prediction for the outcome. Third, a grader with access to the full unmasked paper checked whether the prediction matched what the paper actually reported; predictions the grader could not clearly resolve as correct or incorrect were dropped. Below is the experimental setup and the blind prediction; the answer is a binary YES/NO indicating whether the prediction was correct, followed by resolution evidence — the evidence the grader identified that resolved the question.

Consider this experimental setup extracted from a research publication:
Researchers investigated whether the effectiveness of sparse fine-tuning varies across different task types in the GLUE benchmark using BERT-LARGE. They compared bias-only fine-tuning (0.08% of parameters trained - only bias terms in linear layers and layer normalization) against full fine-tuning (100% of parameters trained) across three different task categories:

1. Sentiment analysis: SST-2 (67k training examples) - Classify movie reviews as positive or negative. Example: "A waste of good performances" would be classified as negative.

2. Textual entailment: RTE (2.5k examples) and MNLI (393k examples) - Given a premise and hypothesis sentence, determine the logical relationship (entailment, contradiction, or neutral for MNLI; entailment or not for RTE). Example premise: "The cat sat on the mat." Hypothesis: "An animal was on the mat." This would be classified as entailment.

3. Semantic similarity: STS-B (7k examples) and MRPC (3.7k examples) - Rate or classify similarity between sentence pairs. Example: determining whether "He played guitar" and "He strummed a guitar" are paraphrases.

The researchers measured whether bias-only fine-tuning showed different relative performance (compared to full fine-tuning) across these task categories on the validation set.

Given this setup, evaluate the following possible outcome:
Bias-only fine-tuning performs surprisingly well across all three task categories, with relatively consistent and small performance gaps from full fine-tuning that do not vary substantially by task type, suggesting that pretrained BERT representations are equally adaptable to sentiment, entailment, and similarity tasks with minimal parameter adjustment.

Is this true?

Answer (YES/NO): YES